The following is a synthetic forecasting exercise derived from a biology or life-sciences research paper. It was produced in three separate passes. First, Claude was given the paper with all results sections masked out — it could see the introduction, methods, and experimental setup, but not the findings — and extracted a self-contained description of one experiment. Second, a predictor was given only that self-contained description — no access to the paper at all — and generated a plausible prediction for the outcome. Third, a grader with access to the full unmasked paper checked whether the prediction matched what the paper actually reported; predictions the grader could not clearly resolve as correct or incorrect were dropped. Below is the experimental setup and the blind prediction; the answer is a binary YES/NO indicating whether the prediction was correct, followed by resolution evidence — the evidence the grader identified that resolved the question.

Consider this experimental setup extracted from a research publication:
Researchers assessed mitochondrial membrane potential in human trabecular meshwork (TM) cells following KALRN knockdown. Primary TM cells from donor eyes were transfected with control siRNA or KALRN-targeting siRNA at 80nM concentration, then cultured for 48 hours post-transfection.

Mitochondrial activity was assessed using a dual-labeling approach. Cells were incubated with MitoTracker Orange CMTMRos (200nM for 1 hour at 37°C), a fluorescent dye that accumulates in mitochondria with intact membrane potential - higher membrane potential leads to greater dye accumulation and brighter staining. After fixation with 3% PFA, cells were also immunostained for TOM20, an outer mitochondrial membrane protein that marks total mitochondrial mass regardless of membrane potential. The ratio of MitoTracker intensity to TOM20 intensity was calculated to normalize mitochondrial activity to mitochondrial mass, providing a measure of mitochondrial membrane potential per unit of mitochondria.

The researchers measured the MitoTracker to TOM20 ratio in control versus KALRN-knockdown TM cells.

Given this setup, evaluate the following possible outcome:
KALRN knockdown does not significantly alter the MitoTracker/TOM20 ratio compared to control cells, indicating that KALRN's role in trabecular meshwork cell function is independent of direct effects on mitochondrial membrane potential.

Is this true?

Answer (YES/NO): YES